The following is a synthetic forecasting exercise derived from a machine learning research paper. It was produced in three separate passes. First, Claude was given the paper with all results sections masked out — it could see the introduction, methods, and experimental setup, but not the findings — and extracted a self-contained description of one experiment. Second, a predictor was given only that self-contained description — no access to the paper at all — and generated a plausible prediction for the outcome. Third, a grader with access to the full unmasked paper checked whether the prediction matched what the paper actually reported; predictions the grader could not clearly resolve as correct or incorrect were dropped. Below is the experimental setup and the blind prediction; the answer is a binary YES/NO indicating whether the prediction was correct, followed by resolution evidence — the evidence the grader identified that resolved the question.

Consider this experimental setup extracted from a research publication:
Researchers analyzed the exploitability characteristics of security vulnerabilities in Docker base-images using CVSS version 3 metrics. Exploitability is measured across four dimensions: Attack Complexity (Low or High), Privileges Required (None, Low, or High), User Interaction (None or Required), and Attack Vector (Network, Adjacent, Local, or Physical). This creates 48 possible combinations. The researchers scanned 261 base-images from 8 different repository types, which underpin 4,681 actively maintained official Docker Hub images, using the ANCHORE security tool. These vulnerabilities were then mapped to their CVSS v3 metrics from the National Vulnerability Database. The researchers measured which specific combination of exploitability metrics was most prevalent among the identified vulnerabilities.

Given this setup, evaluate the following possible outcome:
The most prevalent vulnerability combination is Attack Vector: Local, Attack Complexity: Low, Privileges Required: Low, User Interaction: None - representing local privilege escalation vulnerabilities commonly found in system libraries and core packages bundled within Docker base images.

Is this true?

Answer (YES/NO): NO